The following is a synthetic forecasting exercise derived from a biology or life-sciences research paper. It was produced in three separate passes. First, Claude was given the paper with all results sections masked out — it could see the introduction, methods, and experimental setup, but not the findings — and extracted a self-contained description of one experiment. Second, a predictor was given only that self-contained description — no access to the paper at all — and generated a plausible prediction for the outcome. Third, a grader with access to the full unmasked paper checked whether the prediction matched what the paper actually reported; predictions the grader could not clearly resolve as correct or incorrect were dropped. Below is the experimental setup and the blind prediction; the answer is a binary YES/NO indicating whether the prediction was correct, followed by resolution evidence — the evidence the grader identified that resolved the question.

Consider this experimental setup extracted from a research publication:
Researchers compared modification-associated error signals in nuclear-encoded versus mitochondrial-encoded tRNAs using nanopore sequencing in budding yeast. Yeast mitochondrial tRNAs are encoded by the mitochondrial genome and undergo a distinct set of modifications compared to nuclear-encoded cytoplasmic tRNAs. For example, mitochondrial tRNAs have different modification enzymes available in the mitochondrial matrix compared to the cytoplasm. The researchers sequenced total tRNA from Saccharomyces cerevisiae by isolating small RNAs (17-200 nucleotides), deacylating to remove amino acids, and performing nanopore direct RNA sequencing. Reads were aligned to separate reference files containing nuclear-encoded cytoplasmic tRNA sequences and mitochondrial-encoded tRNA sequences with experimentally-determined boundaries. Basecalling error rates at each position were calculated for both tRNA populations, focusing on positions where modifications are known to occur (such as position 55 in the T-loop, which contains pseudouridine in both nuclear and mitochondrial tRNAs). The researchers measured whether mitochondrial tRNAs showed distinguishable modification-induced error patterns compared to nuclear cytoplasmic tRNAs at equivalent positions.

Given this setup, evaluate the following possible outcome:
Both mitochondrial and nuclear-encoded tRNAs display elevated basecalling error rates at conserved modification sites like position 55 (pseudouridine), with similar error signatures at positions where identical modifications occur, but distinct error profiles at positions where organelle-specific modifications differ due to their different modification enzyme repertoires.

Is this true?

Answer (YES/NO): YES